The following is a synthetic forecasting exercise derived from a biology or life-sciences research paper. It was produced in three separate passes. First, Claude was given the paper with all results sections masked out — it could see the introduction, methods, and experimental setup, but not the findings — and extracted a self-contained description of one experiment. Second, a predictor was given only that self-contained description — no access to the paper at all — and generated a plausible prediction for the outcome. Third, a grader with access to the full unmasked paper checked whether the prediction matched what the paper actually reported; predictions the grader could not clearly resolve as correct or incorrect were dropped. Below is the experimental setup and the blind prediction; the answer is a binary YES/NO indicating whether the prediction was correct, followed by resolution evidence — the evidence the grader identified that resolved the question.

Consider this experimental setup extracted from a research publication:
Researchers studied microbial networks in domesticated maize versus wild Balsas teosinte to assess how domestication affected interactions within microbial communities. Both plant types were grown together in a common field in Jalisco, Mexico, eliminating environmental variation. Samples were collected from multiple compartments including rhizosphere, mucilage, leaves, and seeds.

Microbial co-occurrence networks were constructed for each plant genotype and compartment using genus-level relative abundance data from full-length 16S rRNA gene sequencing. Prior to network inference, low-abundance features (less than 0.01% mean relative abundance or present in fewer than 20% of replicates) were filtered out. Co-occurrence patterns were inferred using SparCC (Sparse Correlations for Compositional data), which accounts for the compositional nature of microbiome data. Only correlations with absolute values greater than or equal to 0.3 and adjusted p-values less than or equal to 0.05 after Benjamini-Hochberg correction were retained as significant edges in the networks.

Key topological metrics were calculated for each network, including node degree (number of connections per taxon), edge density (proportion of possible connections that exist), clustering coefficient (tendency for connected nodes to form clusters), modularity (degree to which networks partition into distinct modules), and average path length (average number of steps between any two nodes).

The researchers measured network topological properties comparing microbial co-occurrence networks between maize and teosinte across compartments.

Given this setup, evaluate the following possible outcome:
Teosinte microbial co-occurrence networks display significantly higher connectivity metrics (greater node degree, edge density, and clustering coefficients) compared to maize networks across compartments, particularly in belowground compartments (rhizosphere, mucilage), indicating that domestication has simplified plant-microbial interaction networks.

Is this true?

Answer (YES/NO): YES